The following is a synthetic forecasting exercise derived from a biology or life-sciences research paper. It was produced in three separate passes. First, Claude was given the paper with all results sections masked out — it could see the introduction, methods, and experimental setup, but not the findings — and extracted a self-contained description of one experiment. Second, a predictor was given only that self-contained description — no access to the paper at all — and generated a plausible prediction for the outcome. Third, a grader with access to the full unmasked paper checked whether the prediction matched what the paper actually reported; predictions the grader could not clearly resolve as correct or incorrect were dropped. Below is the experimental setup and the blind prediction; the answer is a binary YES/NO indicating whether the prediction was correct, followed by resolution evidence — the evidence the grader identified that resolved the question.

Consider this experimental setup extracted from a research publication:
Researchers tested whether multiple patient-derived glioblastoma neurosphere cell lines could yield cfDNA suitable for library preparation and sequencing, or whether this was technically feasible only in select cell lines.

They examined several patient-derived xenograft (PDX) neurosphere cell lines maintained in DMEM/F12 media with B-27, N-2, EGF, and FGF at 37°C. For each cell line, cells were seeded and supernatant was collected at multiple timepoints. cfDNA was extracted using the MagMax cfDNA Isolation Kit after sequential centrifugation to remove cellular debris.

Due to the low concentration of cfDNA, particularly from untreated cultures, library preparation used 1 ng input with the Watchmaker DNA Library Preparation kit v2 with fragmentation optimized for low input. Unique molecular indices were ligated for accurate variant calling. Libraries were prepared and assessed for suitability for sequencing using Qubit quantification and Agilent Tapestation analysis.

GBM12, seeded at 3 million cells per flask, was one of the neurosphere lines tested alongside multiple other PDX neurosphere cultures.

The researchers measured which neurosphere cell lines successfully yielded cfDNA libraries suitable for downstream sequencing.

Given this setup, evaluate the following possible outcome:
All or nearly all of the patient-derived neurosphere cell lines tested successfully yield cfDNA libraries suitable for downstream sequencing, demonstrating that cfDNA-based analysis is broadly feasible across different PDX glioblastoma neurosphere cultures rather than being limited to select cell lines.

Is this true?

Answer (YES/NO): NO